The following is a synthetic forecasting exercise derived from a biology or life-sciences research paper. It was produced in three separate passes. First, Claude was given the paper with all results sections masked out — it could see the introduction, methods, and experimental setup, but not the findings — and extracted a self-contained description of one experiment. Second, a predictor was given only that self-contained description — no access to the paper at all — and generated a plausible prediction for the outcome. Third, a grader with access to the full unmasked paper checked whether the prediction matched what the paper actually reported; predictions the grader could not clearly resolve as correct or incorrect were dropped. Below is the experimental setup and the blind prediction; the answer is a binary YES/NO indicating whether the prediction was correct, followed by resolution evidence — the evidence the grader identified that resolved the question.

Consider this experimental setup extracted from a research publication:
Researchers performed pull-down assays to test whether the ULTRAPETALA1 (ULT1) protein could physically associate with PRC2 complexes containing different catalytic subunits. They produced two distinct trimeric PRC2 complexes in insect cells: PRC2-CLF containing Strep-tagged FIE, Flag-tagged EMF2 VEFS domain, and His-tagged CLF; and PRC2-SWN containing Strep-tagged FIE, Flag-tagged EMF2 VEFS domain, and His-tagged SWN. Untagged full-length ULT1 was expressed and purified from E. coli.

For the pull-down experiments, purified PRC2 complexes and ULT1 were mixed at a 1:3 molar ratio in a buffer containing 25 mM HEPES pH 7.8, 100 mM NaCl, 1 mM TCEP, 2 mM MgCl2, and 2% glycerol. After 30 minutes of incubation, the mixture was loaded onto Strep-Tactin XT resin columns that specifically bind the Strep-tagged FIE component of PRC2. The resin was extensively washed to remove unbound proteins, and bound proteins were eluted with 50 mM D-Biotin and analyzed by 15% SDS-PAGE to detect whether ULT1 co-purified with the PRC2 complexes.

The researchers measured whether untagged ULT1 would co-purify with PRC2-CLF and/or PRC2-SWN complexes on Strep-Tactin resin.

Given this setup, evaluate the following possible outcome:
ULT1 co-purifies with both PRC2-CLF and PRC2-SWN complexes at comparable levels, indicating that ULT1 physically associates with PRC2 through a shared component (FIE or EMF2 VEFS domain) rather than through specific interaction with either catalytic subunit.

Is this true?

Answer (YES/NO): NO